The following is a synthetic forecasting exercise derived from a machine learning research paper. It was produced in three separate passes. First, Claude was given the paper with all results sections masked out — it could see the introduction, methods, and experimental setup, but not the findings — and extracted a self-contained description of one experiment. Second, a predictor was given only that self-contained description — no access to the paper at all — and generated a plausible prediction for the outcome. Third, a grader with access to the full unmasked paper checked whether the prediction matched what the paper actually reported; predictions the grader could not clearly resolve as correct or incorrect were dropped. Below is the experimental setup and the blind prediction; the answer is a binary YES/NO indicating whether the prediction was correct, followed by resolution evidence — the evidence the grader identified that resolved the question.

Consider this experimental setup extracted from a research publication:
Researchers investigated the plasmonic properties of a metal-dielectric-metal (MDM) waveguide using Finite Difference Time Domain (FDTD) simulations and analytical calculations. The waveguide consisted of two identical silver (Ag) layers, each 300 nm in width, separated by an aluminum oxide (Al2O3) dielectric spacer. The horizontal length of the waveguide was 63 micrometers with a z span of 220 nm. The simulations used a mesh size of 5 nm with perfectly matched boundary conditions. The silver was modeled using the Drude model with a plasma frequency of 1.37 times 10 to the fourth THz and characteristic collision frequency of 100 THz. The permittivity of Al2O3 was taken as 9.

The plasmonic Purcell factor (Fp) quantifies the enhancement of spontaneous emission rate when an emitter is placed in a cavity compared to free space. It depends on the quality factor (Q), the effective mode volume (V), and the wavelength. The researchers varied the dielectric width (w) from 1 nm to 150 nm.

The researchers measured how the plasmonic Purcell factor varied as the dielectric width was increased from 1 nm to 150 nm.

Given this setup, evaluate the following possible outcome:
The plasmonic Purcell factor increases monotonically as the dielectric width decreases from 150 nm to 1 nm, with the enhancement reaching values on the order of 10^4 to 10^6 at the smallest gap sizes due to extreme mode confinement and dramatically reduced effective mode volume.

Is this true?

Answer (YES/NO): NO